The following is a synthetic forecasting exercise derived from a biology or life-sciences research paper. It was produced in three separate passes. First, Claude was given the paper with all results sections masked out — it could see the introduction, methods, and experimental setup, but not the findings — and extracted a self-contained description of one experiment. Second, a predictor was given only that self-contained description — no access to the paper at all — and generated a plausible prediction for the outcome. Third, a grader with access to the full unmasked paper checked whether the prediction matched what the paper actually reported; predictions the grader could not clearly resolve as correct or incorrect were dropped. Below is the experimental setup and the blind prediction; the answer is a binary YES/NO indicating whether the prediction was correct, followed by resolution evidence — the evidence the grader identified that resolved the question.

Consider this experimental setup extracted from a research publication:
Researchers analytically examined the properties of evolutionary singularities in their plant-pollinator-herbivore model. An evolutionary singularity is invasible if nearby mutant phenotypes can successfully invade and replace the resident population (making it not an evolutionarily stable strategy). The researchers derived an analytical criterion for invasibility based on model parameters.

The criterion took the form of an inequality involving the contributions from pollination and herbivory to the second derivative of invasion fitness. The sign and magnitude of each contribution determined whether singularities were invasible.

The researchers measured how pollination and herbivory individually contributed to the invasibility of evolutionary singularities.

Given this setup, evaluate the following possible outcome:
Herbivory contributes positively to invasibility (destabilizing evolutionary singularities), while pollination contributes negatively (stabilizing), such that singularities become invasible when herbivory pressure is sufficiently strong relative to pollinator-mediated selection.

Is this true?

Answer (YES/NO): YES